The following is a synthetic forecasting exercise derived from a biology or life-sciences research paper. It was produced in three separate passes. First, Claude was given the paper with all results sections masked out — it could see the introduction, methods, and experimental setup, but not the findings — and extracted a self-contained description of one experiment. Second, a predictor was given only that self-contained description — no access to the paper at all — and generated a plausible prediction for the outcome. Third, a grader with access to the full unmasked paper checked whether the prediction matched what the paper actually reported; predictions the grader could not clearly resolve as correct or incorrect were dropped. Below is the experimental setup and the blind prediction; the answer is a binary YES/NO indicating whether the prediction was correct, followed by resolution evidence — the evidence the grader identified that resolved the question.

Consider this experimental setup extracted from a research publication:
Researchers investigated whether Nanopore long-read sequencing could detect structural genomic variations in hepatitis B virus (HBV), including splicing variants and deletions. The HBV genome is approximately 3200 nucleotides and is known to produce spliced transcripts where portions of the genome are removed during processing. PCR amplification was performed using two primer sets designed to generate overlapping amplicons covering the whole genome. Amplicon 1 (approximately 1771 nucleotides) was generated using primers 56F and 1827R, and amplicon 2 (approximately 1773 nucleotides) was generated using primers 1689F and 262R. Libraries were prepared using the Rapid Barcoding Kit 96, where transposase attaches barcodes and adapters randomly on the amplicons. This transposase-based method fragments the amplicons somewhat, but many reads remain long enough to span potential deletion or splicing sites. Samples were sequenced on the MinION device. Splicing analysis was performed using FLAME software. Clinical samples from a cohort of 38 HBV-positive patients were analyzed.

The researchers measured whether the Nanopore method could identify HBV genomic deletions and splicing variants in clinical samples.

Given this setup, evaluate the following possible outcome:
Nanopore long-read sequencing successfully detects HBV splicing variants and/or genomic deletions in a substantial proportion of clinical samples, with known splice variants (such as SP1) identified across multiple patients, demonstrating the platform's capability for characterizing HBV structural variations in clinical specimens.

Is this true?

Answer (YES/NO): NO